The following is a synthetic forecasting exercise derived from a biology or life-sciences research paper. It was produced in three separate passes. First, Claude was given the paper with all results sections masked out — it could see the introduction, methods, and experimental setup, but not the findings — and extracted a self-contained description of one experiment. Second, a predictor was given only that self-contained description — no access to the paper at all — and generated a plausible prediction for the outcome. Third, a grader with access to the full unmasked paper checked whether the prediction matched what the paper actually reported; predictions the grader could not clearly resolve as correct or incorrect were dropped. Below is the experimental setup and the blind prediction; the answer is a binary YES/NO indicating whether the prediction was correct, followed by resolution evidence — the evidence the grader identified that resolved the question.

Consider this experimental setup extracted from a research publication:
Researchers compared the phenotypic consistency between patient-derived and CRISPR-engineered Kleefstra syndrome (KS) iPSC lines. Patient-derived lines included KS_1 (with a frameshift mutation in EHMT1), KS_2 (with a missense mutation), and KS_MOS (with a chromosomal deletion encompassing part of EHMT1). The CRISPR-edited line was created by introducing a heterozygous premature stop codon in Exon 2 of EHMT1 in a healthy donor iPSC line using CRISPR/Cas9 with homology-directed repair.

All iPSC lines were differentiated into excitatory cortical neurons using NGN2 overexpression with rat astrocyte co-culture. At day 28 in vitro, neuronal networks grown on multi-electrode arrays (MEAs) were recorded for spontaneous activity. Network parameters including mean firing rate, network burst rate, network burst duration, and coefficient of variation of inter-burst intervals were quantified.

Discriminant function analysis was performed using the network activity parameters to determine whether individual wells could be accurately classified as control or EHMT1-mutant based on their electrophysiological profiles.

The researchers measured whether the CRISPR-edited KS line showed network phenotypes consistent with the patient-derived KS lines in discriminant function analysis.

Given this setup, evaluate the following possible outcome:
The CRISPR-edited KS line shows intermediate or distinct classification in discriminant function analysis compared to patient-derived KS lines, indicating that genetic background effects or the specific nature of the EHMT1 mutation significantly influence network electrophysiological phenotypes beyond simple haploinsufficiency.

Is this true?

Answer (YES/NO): NO